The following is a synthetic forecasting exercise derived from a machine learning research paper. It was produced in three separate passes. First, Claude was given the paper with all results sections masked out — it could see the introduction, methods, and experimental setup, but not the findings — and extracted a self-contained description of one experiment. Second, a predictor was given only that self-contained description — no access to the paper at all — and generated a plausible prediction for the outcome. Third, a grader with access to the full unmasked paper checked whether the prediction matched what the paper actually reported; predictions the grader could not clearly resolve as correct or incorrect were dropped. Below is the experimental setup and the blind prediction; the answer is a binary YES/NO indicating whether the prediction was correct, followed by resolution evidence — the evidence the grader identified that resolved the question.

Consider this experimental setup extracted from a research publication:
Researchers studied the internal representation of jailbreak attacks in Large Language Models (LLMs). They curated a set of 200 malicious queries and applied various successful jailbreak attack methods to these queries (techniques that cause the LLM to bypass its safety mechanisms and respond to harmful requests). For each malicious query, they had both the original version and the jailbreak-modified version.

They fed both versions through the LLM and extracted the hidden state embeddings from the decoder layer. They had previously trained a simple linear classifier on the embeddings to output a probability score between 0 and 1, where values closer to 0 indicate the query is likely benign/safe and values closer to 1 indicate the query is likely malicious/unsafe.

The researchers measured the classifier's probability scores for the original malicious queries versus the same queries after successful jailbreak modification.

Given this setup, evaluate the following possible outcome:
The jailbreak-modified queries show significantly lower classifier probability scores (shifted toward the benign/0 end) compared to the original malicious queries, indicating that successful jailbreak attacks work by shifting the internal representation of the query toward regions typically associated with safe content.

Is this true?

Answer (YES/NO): YES